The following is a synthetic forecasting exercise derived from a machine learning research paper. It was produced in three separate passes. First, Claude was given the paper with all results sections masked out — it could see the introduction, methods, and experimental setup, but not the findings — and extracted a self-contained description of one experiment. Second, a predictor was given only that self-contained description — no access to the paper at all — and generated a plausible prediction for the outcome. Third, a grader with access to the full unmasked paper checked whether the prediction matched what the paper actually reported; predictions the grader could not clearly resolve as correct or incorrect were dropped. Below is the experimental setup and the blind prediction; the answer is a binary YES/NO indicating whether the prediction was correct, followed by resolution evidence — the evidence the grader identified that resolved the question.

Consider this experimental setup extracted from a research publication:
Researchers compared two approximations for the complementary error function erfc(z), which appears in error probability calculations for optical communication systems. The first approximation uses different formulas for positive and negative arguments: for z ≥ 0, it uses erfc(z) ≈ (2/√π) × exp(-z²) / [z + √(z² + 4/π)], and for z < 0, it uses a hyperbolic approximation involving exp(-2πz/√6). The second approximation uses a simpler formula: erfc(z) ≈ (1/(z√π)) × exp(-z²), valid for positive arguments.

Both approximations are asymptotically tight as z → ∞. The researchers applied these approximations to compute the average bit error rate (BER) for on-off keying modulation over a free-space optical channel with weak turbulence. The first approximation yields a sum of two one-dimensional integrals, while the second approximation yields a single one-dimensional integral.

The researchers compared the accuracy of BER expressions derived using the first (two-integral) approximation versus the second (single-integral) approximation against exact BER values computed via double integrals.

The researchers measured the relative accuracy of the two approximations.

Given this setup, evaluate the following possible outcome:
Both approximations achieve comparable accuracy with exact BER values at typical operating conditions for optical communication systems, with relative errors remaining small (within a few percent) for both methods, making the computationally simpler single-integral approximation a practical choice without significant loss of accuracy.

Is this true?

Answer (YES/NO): NO